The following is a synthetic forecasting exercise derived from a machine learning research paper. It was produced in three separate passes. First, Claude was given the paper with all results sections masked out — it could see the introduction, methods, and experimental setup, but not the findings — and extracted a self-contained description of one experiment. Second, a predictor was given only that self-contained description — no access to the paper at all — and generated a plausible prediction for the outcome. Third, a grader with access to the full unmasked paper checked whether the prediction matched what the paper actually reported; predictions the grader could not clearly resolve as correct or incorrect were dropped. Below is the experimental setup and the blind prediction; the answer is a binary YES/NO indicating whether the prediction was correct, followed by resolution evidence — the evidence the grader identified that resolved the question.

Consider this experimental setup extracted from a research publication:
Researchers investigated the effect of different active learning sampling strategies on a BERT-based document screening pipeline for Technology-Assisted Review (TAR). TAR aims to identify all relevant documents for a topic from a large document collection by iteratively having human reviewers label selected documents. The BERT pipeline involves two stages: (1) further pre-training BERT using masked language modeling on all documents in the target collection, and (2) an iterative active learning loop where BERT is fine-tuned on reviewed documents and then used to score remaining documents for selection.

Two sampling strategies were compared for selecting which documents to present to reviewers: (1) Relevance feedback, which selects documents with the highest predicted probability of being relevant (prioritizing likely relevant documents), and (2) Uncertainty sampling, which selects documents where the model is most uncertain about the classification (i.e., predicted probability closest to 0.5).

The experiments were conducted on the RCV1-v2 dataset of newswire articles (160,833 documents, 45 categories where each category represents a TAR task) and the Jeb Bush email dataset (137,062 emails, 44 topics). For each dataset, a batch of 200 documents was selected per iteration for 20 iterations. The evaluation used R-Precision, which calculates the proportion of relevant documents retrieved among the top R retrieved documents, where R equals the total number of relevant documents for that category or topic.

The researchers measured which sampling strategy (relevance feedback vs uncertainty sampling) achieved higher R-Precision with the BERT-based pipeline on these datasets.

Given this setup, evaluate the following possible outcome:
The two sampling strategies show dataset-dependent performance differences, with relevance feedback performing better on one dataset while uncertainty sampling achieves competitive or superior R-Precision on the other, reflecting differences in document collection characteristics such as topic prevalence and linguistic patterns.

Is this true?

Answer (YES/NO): YES